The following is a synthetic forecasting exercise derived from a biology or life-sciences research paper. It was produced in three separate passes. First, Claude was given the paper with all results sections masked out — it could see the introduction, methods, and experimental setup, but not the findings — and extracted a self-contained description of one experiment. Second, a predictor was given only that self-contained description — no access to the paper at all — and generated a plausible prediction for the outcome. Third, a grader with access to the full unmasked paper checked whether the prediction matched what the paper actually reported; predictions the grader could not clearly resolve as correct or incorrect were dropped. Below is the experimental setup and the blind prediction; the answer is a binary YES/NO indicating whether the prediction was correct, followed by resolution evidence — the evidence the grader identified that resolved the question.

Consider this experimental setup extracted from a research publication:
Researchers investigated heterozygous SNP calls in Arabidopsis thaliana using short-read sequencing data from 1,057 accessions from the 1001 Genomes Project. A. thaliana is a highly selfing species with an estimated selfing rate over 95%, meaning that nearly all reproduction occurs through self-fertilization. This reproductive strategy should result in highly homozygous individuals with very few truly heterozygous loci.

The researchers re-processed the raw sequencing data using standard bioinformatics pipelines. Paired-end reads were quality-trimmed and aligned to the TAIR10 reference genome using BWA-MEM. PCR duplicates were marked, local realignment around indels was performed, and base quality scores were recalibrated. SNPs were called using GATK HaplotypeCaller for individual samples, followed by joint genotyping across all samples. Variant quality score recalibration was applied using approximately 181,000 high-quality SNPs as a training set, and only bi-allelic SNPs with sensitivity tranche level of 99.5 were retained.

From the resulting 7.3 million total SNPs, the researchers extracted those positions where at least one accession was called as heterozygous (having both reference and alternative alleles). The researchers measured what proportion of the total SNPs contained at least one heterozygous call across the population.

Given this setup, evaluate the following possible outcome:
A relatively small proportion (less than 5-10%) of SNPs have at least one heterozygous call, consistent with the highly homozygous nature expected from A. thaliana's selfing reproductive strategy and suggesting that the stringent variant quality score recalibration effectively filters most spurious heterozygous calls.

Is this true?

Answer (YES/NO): NO